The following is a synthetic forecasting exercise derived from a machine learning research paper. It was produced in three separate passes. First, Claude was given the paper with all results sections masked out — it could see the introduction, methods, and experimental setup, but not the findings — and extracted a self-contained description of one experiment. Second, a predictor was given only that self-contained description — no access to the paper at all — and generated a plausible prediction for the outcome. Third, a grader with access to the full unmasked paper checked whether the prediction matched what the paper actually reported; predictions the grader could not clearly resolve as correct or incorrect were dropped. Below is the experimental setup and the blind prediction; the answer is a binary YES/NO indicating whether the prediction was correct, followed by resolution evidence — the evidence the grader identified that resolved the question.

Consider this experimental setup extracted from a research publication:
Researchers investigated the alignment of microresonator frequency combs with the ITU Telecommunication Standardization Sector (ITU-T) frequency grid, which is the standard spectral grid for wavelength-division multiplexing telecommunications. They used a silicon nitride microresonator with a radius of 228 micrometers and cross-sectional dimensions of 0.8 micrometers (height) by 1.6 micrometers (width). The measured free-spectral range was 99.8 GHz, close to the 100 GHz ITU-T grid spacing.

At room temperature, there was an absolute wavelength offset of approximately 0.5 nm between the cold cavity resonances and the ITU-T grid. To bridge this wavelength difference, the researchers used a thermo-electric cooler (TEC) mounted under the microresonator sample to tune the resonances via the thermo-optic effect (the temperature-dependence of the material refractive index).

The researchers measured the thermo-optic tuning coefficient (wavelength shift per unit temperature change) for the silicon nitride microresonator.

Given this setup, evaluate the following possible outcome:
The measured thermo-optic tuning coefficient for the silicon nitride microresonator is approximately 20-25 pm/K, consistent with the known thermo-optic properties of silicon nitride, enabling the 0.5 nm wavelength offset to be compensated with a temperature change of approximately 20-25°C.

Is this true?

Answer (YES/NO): YES